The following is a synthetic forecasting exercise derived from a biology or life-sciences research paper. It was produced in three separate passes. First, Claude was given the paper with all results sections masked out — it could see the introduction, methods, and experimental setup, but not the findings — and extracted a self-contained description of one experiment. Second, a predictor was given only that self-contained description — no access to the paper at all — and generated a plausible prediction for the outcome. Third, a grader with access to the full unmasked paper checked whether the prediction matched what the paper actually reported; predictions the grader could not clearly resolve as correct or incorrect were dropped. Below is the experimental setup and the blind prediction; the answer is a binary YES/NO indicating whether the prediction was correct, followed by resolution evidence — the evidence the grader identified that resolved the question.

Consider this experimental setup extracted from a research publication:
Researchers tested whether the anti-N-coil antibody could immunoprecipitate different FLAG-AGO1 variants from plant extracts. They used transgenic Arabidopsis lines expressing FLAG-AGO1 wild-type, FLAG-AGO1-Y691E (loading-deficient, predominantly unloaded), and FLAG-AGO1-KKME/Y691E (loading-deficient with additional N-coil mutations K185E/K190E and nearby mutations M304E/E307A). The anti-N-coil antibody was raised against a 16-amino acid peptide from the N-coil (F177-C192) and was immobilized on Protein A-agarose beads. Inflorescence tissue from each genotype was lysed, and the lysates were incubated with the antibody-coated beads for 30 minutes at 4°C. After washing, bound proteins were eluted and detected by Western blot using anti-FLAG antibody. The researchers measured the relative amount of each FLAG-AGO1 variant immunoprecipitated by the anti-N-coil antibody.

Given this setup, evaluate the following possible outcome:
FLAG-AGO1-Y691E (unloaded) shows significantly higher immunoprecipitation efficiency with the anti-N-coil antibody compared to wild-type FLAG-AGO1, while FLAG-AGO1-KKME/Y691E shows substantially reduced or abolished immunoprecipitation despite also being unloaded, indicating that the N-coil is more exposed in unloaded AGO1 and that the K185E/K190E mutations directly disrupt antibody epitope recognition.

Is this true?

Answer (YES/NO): YES